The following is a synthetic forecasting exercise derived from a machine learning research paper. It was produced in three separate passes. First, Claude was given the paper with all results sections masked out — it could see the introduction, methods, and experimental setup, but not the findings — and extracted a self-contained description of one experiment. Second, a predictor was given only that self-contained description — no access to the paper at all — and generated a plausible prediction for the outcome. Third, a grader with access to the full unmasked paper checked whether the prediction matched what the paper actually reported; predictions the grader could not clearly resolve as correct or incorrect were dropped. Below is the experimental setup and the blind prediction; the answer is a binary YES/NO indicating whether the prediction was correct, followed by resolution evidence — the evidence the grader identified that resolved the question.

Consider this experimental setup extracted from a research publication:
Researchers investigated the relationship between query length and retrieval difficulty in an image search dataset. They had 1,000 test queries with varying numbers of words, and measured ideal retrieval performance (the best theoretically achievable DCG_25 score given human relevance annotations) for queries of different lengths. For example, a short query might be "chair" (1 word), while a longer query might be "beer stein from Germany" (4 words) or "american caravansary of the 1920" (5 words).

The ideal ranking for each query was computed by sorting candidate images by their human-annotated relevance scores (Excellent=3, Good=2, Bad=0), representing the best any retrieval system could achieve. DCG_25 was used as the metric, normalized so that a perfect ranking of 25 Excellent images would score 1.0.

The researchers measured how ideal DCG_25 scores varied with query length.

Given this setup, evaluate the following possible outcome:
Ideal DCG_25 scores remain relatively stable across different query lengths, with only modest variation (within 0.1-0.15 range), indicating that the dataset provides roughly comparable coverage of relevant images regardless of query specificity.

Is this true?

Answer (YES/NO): NO